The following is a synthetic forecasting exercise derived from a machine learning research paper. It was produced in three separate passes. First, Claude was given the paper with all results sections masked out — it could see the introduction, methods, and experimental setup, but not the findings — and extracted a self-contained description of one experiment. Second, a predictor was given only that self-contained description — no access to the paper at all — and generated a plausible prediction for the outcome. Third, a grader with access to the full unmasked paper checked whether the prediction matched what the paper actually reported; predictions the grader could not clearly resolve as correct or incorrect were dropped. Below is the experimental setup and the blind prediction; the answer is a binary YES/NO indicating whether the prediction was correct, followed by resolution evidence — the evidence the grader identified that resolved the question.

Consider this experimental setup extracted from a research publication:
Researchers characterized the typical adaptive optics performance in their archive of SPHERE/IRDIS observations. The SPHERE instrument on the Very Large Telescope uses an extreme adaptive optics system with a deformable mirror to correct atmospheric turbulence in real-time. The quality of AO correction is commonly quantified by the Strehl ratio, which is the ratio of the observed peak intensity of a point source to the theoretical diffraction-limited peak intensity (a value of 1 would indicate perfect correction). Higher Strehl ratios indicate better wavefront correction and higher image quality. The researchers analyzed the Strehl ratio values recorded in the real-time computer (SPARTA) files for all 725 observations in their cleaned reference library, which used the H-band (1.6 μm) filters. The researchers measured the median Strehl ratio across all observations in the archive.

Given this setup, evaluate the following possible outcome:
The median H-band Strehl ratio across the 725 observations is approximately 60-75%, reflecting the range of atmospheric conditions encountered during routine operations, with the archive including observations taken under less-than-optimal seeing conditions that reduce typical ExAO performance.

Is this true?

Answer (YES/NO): YES